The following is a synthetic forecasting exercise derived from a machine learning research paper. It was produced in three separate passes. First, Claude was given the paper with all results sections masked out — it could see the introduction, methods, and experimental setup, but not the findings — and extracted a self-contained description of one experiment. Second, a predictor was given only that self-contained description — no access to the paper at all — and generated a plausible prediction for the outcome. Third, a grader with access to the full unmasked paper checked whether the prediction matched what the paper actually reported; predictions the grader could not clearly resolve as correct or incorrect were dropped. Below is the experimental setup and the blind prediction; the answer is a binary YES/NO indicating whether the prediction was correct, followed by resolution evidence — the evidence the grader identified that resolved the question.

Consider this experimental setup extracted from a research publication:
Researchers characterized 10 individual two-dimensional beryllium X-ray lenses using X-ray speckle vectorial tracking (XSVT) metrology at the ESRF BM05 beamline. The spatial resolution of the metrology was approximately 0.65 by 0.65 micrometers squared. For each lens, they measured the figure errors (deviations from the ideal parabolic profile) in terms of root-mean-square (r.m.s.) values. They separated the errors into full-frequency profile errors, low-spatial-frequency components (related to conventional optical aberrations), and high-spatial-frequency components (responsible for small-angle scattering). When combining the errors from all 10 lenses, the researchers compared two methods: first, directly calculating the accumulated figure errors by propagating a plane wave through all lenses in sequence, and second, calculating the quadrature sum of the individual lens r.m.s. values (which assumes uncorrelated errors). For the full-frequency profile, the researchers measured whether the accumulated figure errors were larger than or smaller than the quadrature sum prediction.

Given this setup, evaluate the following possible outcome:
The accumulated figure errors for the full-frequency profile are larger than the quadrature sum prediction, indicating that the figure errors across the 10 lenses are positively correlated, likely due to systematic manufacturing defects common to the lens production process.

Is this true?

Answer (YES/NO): NO